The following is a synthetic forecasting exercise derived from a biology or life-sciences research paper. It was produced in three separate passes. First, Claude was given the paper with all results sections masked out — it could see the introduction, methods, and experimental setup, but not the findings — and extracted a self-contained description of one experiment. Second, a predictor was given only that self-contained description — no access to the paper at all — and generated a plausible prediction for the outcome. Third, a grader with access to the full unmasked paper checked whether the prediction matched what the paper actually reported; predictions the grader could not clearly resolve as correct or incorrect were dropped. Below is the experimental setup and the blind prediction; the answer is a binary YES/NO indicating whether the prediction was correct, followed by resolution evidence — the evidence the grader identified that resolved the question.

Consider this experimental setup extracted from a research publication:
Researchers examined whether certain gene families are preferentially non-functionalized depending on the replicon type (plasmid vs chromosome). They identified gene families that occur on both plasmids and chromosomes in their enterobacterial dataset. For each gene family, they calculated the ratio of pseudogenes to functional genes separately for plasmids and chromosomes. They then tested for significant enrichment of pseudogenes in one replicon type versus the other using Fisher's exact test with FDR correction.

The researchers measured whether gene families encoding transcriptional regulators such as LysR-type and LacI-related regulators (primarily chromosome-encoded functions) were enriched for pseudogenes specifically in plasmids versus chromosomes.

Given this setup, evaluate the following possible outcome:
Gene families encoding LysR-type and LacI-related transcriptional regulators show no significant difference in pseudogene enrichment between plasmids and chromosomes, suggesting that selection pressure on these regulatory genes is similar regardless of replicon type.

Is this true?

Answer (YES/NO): NO